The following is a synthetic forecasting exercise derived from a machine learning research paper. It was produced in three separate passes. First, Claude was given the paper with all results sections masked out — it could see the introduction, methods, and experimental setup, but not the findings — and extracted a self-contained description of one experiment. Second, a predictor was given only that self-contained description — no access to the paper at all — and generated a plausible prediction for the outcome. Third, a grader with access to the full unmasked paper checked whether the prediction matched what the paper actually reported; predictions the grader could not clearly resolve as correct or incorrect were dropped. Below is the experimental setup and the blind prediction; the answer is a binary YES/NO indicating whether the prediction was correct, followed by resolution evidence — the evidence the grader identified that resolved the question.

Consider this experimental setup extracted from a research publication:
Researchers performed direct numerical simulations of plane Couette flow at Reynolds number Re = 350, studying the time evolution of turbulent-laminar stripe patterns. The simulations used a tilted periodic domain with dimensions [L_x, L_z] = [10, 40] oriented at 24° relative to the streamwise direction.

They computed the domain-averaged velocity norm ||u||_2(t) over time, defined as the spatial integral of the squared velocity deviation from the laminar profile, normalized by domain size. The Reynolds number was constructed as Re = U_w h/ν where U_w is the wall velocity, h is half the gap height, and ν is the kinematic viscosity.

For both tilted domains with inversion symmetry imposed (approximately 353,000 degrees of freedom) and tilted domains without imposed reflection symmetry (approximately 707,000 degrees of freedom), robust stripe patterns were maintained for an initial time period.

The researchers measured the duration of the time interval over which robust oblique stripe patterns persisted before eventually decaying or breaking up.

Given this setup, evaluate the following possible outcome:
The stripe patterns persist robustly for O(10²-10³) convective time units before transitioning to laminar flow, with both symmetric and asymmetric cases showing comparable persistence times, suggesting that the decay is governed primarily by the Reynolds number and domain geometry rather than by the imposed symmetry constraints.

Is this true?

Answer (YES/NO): YES